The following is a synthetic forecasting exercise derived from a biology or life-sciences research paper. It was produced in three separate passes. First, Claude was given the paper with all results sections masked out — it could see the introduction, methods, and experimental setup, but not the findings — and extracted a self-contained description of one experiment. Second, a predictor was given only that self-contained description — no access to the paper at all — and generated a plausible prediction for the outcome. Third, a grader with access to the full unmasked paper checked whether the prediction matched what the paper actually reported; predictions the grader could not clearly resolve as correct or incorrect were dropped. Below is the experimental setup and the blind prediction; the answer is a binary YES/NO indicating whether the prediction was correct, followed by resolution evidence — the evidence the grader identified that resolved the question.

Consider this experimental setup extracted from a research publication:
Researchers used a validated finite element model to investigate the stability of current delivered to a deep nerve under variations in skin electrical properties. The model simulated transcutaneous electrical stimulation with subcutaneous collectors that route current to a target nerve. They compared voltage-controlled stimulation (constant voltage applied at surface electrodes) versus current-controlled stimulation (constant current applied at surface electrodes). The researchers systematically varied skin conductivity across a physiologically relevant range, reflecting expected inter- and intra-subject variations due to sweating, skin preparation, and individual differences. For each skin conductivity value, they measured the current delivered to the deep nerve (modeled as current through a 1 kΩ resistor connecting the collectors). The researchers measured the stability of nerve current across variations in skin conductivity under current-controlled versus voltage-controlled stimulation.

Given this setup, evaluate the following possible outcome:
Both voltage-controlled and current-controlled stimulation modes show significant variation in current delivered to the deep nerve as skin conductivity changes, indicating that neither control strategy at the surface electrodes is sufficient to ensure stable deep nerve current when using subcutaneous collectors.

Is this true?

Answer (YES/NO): NO